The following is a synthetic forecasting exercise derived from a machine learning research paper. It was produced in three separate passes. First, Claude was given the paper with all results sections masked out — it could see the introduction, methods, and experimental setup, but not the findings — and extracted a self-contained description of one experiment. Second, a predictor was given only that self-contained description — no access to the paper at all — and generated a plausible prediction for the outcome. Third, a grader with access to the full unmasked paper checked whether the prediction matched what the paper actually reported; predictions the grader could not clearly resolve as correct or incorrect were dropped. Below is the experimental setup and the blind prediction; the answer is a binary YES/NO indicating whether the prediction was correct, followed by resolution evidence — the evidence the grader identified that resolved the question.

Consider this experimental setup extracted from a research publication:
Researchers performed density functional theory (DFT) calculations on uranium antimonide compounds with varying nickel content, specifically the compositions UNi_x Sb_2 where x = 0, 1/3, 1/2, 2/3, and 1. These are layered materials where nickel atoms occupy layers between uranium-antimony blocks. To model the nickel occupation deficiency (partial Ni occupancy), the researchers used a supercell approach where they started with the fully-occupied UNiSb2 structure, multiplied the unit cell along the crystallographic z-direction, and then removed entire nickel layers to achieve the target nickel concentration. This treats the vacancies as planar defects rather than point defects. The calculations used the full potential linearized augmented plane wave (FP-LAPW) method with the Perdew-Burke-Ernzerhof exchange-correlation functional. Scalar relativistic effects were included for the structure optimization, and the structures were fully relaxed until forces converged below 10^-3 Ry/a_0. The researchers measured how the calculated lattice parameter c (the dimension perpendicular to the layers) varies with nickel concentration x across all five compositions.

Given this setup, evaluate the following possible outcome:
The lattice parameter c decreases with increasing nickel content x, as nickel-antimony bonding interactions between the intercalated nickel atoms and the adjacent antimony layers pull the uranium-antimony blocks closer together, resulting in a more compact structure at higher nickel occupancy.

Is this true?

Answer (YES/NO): NO